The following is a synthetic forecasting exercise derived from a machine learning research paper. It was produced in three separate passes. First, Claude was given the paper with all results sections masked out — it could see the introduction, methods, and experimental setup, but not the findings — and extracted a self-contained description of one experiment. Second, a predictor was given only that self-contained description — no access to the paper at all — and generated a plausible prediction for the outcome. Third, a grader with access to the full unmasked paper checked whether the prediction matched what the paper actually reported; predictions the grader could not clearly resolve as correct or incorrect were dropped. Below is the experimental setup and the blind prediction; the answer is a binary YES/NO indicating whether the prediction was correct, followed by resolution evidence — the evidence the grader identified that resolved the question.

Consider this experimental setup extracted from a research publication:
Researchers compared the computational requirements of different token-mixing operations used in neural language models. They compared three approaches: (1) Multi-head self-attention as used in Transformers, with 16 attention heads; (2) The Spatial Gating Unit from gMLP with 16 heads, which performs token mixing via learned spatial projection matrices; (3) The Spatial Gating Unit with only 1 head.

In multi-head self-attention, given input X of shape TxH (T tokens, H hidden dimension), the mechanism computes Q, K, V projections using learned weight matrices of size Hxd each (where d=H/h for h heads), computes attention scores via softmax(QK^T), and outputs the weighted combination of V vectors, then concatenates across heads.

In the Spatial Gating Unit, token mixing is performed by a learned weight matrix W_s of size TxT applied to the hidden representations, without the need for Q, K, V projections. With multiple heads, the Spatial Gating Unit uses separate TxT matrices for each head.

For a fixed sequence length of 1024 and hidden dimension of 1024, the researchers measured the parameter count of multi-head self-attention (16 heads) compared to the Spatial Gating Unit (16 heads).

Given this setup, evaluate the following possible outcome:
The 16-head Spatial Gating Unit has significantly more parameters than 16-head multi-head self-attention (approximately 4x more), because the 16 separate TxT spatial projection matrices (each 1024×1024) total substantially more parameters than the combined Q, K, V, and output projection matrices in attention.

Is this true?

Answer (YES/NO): YES